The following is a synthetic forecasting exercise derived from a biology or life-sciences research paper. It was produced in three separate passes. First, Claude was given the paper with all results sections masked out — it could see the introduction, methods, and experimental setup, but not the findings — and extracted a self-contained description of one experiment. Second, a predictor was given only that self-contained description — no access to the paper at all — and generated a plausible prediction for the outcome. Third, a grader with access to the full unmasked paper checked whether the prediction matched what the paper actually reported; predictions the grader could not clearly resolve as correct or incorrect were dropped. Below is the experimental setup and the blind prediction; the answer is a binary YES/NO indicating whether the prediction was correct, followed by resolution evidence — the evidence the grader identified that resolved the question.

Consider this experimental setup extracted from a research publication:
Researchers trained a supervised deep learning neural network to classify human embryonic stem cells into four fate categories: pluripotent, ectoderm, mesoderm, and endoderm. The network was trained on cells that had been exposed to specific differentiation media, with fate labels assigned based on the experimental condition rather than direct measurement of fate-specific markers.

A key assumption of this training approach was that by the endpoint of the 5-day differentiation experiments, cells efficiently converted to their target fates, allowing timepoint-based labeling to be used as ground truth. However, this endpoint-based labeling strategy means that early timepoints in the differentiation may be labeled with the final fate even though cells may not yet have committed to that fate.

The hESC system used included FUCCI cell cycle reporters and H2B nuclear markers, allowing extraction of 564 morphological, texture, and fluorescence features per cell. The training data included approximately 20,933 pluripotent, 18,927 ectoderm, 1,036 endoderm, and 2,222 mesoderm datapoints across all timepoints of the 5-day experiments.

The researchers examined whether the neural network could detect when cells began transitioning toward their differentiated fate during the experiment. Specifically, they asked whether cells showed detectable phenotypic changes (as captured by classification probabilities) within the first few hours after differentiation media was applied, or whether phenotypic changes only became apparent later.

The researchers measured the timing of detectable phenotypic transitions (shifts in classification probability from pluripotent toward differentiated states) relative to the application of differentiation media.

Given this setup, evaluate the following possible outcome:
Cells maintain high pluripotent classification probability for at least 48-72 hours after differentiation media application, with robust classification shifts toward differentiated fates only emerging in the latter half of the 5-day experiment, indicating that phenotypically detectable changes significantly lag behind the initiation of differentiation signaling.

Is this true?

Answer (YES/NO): NO